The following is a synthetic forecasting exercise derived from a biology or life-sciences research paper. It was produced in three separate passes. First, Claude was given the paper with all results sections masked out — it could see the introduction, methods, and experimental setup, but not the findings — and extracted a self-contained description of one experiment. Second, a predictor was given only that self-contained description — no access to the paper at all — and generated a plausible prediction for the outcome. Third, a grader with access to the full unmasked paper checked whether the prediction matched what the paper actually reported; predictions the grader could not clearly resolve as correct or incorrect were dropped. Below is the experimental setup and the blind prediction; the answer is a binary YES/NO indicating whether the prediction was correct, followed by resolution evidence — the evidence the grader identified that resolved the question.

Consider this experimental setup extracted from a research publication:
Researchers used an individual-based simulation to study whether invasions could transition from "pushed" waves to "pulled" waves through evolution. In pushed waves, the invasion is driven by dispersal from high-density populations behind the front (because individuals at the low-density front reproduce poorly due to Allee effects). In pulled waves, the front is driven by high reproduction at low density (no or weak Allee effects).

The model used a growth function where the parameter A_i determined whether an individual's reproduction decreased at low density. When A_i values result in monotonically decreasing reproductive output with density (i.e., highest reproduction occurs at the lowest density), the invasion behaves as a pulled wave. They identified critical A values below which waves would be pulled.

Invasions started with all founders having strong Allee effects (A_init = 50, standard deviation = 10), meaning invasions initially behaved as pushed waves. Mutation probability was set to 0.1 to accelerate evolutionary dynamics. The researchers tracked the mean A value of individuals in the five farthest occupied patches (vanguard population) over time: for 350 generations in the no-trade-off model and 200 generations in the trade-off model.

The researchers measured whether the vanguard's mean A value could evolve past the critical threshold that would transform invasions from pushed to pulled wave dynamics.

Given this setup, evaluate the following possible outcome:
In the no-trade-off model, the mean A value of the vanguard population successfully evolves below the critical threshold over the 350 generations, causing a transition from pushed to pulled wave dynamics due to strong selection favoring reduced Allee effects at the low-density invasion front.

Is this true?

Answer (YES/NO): YES